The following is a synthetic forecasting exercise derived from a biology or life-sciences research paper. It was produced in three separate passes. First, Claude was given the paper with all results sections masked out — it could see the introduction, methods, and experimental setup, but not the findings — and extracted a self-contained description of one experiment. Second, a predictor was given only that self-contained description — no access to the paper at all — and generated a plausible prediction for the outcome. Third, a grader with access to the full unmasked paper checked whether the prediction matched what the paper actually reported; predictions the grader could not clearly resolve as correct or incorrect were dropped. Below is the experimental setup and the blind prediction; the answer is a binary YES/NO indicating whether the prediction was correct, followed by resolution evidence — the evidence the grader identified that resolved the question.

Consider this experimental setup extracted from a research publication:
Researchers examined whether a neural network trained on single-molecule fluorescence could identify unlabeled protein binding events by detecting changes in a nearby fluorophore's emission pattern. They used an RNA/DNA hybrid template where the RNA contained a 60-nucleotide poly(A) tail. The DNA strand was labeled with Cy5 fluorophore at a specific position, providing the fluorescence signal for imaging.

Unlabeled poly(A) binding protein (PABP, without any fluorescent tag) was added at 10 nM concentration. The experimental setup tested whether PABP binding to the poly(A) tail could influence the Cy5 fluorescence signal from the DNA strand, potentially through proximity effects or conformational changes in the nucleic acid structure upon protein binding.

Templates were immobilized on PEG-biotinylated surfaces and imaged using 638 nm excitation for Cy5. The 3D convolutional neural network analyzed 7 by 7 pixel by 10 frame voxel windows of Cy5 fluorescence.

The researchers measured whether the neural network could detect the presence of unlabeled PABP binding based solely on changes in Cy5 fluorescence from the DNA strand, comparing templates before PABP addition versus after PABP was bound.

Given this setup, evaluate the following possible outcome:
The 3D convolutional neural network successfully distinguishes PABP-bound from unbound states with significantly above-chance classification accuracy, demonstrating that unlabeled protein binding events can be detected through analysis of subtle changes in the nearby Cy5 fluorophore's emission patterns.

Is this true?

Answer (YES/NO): YES